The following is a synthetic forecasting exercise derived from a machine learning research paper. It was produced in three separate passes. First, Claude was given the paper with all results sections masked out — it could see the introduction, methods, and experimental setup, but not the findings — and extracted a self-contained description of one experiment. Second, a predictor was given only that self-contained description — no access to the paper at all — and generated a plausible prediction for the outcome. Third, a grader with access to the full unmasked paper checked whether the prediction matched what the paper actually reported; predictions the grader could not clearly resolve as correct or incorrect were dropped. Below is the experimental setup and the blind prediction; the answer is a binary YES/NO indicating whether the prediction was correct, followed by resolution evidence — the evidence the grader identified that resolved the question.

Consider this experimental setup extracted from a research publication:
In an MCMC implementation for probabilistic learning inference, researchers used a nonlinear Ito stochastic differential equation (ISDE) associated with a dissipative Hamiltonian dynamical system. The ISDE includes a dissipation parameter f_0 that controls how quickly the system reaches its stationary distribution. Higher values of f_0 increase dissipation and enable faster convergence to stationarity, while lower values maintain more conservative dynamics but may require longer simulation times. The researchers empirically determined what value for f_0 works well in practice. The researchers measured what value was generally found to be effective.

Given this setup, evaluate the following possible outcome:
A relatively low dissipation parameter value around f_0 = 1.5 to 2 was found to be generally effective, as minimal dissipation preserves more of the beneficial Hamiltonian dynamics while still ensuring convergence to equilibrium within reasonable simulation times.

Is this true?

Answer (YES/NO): NO